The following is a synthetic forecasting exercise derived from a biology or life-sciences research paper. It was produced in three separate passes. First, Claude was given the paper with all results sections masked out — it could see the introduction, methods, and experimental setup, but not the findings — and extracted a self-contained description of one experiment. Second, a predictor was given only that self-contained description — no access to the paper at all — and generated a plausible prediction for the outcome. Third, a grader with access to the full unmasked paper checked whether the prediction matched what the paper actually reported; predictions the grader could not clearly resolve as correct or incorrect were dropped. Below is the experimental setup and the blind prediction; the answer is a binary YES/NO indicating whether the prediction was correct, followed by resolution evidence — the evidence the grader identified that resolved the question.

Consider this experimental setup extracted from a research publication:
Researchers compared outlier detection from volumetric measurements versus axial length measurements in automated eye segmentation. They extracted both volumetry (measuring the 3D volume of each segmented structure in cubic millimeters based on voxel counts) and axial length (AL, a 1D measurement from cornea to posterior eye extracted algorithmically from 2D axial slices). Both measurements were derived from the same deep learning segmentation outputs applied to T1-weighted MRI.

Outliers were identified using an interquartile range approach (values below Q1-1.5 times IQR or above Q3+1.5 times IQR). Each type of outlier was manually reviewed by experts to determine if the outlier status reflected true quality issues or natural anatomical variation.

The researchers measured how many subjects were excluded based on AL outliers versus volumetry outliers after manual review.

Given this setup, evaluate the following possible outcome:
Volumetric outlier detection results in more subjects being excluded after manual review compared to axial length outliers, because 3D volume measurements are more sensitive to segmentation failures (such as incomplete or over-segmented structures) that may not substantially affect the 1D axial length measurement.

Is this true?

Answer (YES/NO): NO